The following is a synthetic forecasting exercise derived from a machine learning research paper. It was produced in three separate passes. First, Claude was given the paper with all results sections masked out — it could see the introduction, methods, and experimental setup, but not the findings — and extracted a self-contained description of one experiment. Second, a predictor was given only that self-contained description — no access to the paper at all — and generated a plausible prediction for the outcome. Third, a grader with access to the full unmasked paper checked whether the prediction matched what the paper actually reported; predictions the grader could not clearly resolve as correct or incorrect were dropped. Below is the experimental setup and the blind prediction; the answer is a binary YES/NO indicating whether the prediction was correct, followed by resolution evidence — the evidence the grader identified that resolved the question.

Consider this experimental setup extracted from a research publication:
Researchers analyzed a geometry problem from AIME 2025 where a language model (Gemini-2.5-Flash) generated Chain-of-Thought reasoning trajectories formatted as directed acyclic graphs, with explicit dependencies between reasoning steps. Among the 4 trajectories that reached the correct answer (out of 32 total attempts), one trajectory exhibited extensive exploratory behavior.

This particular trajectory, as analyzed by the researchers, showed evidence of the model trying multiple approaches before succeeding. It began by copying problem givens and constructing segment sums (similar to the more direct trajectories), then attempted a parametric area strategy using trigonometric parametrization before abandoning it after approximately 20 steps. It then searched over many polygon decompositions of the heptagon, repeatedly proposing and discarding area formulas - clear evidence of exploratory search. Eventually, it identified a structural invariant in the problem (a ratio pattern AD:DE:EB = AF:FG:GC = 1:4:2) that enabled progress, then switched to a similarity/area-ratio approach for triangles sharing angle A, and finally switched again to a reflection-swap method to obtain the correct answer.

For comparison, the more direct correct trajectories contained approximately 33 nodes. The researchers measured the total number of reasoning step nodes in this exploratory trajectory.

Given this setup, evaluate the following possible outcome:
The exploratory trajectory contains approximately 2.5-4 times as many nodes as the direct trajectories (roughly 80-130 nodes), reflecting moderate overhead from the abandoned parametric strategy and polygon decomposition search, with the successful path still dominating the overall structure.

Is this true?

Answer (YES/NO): YES